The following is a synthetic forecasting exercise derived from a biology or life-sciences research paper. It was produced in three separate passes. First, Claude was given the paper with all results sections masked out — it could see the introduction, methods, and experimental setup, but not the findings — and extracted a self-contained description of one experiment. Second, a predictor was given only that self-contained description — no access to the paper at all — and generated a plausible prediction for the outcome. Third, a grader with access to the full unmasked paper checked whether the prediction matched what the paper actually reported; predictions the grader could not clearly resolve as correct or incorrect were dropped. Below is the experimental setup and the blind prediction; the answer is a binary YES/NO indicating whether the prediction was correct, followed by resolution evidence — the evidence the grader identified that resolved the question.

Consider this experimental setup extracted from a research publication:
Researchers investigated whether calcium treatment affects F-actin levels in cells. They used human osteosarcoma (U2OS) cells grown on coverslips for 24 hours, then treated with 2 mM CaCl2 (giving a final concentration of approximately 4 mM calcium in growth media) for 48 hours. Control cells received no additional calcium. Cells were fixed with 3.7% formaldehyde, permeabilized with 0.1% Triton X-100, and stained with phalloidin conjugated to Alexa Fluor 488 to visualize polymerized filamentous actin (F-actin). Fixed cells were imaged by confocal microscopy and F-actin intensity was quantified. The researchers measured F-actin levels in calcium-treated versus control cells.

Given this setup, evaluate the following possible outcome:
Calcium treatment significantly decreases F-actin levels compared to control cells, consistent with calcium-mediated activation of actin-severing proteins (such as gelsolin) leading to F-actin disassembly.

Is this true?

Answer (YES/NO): YES